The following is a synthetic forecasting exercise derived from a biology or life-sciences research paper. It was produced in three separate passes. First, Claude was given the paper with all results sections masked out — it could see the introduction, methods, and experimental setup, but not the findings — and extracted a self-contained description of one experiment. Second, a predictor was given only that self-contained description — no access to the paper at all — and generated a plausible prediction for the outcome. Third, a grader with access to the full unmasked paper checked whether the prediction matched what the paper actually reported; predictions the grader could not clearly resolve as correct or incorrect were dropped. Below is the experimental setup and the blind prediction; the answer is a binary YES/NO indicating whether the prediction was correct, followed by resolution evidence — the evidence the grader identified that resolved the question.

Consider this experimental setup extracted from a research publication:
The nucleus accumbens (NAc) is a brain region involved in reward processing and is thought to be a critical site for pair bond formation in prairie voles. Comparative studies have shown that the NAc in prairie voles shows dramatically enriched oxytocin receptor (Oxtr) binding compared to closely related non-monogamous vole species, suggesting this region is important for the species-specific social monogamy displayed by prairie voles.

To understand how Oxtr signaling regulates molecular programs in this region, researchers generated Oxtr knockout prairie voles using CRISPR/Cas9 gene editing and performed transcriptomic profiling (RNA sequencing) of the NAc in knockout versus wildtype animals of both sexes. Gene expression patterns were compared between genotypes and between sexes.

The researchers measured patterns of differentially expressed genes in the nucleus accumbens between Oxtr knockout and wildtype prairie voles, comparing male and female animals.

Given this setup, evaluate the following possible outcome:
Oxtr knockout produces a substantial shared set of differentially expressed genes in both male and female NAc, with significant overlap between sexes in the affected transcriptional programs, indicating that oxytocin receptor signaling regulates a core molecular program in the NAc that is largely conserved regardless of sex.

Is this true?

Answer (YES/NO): NO